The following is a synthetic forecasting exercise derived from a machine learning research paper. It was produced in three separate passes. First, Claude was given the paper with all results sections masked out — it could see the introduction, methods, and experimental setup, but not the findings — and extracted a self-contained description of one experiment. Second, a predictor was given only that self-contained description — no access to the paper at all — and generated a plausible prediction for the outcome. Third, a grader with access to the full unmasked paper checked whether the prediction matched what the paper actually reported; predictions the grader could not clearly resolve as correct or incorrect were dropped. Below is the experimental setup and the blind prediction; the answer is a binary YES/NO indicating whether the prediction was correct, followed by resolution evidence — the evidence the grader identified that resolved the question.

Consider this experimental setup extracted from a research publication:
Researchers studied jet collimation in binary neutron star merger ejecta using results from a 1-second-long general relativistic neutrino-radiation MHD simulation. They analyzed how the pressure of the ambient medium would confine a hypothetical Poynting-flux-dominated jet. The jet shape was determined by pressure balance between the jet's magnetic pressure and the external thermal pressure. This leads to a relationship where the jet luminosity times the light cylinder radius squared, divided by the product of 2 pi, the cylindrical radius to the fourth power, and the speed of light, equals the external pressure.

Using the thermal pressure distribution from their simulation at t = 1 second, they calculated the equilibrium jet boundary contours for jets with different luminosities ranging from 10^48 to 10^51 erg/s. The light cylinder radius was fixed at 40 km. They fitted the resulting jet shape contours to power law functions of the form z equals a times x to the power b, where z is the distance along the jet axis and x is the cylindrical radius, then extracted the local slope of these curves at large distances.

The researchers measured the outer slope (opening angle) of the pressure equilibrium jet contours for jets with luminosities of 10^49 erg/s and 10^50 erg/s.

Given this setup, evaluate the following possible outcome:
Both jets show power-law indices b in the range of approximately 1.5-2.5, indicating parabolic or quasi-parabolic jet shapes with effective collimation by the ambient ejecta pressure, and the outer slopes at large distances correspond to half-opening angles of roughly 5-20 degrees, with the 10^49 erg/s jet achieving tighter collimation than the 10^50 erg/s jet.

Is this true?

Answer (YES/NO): NO